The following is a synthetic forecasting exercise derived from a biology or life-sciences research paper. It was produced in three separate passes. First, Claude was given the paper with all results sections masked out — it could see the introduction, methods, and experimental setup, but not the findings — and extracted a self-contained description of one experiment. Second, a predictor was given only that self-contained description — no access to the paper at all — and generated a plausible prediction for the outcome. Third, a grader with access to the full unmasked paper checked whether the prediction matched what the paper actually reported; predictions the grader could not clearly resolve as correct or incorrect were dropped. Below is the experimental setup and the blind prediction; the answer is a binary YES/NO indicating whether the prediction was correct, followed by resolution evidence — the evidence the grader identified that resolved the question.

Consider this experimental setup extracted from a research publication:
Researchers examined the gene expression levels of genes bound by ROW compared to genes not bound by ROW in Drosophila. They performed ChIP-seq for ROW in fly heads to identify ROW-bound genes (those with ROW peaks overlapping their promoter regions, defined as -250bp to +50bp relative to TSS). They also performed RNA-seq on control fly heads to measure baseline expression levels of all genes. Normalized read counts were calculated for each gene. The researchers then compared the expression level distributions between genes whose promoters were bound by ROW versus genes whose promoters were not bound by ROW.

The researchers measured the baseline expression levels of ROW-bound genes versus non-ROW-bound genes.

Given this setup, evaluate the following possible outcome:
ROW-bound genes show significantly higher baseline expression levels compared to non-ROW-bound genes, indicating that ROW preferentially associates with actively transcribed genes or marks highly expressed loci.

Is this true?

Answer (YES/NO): YES